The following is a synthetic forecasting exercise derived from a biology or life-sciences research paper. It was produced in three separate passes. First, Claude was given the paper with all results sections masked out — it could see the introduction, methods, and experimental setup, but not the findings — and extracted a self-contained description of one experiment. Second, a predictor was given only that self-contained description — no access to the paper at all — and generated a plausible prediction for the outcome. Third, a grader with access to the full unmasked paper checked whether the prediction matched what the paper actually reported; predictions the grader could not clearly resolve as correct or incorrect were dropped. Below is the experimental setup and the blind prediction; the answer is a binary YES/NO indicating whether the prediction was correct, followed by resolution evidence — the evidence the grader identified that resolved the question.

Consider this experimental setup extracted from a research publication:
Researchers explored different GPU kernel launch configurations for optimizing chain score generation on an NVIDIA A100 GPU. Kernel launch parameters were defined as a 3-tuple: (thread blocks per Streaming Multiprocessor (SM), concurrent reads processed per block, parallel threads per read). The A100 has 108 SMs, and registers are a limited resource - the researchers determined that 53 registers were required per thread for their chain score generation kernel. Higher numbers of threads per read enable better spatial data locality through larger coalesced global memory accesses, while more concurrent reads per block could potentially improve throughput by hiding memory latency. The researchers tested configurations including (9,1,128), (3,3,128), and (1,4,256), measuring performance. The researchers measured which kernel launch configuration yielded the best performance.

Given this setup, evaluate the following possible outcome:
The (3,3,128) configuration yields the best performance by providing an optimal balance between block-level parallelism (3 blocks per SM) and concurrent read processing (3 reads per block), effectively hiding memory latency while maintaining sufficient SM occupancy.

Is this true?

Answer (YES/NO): NO